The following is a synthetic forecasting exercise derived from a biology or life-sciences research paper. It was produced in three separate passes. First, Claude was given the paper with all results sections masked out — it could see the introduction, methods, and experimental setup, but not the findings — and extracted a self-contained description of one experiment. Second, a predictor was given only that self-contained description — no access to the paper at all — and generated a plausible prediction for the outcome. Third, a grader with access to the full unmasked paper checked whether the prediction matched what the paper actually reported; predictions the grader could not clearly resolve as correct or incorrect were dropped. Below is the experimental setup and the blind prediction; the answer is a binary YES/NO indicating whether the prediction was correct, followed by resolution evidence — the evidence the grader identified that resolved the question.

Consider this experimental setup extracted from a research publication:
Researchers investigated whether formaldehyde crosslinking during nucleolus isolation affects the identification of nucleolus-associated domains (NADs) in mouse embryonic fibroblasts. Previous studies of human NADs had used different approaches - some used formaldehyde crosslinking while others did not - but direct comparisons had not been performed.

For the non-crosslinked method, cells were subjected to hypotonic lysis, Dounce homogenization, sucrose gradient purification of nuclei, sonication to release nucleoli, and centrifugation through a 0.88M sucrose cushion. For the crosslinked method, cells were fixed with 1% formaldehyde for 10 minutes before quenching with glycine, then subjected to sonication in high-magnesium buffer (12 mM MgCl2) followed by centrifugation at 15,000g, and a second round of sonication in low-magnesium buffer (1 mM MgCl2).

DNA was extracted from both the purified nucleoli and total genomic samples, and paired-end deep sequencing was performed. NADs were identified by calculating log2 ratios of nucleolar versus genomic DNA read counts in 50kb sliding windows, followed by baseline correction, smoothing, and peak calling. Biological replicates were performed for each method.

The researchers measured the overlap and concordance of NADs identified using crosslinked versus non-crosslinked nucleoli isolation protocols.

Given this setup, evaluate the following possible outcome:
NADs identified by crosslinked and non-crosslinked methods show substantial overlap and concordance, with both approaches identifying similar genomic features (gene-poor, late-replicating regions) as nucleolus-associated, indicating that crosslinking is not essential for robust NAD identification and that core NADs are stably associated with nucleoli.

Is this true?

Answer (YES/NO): YES